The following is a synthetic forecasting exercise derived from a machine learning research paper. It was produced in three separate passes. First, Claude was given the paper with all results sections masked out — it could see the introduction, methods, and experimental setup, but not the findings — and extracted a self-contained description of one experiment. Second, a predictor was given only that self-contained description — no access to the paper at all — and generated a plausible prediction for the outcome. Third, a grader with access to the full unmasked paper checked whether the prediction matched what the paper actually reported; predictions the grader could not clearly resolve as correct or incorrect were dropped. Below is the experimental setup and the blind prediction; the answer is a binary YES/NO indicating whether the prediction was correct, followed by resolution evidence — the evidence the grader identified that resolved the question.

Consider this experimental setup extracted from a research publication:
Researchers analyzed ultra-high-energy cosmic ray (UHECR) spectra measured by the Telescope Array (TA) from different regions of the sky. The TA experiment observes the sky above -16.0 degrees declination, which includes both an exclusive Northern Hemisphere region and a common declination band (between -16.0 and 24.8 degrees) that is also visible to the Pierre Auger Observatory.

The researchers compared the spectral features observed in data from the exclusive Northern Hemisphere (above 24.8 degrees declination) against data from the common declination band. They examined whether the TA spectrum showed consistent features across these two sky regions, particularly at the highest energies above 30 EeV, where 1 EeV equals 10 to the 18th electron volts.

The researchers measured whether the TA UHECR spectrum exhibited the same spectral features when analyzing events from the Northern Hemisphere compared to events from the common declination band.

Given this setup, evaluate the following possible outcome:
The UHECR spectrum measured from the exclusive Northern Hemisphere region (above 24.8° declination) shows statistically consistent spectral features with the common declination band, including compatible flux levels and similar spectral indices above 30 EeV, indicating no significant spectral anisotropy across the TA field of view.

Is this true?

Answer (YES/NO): NO